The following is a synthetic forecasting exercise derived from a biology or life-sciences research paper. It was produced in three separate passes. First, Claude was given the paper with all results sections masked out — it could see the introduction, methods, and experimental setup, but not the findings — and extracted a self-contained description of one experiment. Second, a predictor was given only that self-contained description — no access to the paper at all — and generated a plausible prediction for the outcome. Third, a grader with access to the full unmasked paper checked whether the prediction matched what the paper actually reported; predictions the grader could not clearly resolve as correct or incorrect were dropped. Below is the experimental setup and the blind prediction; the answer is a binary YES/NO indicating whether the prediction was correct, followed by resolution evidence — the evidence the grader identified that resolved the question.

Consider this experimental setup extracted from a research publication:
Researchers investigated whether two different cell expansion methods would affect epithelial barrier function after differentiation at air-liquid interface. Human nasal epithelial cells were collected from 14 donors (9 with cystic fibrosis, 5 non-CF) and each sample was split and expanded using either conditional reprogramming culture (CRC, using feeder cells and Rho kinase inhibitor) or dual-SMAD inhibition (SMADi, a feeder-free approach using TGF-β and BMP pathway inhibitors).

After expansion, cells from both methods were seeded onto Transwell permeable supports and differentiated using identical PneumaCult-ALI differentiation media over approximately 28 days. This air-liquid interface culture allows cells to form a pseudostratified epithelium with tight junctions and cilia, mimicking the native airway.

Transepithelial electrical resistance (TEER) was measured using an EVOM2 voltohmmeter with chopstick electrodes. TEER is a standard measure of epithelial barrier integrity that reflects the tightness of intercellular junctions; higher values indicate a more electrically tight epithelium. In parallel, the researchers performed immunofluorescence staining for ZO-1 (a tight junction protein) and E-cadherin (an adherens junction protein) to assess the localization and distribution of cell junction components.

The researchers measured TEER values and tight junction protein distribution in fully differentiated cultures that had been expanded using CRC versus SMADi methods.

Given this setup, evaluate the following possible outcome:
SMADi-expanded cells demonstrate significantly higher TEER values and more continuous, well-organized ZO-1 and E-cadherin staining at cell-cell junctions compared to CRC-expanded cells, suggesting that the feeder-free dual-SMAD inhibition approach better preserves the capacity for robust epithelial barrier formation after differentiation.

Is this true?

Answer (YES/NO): NO